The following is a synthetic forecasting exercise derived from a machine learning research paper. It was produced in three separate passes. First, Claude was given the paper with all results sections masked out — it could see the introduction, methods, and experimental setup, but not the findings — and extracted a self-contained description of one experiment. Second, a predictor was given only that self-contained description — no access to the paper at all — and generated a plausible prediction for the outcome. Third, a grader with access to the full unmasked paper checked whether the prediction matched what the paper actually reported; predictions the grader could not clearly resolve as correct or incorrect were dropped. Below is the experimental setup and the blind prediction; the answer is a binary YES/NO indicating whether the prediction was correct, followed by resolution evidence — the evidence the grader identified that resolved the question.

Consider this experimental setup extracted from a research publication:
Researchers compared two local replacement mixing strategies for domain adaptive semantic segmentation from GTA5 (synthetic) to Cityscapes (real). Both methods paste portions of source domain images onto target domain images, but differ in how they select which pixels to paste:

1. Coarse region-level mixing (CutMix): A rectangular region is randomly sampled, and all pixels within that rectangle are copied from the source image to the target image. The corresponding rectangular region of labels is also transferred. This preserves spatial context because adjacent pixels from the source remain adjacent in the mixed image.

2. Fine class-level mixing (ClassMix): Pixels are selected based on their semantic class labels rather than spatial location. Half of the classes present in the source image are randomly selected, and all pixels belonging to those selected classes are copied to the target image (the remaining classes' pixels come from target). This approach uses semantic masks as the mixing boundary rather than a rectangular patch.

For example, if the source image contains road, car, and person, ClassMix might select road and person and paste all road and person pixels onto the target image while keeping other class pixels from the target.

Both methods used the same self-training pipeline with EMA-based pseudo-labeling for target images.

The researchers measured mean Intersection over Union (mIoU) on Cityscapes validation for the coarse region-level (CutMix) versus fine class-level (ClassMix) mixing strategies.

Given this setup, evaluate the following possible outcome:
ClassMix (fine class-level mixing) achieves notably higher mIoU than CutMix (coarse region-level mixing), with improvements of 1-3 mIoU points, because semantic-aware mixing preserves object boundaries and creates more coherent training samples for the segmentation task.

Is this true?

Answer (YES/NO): NO